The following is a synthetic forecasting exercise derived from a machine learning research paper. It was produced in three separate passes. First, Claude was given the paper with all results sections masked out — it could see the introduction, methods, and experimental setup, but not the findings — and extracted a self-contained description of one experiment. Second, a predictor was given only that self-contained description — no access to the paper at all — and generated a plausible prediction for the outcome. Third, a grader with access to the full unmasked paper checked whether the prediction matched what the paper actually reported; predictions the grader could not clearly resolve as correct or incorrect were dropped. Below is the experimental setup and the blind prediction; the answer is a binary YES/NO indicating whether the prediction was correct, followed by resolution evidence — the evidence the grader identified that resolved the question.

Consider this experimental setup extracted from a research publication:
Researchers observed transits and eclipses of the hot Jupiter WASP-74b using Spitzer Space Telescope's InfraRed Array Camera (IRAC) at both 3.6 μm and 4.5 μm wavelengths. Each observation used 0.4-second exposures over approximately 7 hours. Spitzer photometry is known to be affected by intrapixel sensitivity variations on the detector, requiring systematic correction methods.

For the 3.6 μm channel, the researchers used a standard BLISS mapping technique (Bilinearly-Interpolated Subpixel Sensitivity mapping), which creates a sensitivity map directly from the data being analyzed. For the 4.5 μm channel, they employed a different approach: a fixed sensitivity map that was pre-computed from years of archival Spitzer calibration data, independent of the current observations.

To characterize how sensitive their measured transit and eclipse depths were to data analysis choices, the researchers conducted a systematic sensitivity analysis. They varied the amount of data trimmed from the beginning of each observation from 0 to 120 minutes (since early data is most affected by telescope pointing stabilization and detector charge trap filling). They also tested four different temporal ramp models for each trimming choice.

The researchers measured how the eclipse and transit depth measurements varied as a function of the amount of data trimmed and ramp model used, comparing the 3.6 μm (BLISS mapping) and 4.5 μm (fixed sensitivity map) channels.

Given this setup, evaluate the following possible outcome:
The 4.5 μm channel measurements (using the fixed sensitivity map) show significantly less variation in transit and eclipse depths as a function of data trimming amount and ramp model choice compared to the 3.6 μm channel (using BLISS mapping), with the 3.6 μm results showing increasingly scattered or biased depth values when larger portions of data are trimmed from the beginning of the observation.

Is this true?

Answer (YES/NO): NO